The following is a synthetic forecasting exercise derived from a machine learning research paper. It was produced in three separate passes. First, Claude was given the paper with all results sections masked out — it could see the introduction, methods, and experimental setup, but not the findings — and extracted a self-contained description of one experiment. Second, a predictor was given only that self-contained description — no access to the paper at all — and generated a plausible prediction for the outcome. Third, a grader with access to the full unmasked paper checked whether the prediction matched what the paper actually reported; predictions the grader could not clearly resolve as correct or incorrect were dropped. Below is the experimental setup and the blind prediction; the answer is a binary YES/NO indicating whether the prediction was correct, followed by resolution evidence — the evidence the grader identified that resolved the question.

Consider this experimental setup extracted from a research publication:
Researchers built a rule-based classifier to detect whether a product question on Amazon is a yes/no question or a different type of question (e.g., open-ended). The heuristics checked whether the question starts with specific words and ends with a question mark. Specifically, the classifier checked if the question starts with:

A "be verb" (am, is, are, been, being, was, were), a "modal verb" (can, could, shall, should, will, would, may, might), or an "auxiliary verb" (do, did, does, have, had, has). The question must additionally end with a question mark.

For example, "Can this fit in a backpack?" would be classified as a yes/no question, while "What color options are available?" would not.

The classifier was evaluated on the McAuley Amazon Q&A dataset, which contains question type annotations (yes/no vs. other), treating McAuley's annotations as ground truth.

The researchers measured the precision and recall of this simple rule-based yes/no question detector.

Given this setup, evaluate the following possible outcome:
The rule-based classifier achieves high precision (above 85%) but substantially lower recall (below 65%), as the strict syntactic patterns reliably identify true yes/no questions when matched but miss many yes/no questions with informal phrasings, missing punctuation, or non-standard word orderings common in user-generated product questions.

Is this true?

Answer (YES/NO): NO